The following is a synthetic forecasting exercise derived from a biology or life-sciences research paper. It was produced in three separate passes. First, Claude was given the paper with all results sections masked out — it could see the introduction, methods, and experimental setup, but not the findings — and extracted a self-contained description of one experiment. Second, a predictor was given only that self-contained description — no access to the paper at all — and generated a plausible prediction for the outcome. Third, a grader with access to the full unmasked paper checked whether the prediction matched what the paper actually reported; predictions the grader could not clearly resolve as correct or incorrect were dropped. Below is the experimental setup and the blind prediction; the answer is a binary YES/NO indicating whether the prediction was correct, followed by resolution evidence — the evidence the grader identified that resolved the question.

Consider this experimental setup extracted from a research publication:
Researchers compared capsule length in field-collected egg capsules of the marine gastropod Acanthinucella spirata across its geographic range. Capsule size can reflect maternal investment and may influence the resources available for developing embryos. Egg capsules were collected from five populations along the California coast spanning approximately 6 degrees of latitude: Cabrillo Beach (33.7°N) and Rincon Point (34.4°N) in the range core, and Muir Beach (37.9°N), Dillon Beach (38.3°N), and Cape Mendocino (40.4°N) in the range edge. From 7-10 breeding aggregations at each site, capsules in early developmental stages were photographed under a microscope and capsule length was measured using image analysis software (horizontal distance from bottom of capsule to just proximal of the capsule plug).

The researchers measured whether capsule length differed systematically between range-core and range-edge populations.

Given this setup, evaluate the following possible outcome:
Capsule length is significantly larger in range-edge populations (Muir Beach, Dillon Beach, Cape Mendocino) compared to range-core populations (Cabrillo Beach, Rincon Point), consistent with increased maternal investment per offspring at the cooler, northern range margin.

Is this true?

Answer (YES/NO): NO